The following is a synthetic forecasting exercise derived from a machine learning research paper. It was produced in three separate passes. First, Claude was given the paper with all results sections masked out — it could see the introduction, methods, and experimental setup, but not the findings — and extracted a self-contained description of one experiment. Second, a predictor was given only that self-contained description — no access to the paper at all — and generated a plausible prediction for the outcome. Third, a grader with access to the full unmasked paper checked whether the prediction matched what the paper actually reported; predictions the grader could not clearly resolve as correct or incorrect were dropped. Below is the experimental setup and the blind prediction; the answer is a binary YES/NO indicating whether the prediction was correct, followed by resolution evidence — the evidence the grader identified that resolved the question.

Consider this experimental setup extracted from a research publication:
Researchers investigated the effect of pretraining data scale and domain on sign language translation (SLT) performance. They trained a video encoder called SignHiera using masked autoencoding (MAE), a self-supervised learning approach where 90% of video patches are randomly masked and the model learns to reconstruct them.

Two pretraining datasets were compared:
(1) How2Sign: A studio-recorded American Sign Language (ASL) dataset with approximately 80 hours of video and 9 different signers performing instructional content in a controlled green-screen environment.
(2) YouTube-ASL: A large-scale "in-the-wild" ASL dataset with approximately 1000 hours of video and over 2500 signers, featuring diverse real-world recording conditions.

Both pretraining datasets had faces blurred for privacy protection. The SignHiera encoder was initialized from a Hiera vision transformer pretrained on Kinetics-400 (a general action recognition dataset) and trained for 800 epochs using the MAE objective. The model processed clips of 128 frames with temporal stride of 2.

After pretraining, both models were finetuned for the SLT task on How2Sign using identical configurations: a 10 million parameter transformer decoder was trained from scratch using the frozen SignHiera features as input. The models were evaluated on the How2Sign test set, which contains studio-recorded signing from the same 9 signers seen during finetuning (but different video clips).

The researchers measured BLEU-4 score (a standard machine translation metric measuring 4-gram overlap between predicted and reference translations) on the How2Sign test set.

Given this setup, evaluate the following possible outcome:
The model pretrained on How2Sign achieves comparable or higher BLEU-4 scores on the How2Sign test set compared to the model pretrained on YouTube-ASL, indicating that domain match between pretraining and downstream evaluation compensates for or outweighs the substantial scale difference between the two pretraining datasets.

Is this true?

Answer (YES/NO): NO